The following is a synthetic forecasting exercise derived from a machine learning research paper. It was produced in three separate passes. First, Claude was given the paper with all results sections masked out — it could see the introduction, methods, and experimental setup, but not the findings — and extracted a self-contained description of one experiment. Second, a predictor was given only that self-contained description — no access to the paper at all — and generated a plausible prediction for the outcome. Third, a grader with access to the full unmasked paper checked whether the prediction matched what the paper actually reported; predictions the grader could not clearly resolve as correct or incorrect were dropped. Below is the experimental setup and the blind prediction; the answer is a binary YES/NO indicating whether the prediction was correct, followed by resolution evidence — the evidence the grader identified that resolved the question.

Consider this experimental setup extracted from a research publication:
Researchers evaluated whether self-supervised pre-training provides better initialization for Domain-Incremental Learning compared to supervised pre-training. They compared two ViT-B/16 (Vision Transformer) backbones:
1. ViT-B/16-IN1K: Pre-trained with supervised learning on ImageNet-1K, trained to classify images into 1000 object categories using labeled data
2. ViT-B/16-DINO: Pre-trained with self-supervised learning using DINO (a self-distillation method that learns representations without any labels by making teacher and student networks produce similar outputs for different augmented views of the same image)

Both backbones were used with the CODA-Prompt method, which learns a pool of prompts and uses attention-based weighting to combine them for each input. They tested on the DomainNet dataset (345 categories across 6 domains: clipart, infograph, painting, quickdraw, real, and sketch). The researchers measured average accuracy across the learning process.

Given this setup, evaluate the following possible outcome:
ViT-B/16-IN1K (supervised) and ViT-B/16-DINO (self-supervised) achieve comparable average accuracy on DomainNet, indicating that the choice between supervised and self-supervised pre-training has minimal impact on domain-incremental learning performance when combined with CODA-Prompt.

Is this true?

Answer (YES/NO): NO